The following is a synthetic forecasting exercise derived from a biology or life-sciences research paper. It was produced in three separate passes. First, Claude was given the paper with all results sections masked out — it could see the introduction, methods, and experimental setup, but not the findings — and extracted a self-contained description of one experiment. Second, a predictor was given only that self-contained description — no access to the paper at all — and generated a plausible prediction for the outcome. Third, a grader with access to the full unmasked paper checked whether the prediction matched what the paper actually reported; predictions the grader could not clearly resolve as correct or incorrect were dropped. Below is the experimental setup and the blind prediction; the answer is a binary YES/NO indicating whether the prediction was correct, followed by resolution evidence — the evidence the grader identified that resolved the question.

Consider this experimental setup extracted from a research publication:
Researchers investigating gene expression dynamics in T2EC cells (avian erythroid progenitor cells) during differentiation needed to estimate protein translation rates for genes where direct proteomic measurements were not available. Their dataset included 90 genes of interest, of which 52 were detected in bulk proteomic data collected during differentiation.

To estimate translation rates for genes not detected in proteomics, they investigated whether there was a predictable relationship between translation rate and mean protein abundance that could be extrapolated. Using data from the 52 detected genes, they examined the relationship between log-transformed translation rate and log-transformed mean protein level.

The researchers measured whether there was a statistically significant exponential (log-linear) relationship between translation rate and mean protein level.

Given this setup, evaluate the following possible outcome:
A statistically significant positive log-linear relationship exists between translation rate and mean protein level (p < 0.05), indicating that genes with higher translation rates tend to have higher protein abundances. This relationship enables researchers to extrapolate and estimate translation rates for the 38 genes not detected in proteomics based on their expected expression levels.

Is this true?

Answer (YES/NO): YES